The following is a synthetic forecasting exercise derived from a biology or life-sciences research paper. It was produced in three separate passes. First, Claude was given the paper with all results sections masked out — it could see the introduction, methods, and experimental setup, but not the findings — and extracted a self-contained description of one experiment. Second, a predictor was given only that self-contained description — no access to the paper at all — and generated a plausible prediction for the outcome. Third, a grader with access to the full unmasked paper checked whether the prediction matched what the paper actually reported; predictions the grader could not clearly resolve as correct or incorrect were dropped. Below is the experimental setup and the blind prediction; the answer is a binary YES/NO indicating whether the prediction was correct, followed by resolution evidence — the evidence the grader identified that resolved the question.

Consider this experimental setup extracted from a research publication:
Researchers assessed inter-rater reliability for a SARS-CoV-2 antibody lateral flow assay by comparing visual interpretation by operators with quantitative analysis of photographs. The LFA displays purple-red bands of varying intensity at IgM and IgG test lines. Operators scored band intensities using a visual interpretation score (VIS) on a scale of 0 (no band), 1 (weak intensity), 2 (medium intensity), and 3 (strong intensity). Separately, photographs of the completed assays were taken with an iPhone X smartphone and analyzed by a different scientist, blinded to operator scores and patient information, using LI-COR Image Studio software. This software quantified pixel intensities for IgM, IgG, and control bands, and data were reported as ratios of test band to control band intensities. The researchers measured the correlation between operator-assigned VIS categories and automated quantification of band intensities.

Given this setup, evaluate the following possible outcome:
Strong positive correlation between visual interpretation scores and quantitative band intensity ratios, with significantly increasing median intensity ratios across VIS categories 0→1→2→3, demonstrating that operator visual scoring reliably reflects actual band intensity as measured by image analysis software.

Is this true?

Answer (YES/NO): NO